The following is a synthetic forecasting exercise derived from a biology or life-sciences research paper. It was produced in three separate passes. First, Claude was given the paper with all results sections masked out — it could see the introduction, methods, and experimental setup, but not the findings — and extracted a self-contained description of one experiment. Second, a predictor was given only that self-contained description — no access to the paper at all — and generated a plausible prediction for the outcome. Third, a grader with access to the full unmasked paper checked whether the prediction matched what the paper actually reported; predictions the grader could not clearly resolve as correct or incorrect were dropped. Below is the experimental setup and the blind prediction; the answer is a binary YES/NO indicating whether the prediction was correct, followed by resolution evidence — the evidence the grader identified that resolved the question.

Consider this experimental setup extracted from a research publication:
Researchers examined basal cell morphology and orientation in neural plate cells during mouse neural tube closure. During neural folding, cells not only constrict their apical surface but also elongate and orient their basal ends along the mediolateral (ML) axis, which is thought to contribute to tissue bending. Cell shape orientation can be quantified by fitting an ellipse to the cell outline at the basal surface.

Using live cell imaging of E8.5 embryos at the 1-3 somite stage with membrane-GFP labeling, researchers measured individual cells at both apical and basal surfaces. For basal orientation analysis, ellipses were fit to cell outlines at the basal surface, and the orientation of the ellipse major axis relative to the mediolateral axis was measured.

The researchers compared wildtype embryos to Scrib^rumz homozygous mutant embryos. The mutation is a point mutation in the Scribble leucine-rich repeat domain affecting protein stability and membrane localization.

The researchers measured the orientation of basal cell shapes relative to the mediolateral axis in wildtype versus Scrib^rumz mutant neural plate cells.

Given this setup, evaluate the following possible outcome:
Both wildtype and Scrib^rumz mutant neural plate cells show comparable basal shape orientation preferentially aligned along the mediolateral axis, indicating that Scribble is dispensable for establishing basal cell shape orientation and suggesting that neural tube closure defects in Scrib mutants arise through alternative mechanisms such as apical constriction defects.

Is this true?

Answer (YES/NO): NO